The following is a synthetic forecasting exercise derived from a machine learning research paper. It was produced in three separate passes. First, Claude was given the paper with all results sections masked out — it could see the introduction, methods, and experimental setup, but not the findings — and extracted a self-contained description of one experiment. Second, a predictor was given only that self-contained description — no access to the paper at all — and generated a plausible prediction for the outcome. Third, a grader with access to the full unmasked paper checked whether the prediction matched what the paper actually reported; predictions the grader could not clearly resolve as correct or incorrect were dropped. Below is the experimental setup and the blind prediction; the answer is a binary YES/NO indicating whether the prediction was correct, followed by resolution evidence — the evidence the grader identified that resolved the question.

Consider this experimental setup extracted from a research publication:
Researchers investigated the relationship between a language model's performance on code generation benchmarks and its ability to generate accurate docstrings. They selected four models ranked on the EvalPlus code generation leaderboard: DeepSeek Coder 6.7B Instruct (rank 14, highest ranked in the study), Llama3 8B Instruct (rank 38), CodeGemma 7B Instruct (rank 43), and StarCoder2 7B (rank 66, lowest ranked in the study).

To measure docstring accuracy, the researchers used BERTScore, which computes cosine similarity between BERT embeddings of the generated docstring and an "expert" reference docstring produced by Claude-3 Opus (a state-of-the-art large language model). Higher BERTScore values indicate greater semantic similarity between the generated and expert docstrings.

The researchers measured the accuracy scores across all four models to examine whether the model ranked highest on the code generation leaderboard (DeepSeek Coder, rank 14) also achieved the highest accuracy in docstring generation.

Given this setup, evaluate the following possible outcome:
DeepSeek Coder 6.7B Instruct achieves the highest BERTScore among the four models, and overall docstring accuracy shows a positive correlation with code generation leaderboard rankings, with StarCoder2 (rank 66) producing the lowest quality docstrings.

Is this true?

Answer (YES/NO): NO